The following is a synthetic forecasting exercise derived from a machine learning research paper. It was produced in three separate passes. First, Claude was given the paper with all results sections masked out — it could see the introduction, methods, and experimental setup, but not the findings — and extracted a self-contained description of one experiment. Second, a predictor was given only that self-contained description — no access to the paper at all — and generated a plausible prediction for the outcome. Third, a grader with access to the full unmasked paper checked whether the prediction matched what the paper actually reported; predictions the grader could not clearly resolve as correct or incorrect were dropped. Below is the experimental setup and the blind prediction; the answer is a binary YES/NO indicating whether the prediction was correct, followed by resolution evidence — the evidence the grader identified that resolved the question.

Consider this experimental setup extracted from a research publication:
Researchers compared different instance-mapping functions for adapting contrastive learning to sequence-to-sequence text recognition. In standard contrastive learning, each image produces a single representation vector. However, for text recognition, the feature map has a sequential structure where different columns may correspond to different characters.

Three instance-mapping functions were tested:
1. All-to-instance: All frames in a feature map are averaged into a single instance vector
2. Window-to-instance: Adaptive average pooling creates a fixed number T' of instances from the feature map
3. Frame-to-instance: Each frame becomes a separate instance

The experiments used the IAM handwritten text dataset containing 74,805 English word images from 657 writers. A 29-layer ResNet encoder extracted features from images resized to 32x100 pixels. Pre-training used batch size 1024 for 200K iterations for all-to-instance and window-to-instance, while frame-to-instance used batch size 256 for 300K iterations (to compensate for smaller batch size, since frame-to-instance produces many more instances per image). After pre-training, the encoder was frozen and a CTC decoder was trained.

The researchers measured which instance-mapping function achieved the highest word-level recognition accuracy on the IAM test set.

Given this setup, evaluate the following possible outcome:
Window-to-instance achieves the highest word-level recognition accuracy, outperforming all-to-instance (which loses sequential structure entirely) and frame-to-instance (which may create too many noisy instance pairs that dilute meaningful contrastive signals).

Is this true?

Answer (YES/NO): YES